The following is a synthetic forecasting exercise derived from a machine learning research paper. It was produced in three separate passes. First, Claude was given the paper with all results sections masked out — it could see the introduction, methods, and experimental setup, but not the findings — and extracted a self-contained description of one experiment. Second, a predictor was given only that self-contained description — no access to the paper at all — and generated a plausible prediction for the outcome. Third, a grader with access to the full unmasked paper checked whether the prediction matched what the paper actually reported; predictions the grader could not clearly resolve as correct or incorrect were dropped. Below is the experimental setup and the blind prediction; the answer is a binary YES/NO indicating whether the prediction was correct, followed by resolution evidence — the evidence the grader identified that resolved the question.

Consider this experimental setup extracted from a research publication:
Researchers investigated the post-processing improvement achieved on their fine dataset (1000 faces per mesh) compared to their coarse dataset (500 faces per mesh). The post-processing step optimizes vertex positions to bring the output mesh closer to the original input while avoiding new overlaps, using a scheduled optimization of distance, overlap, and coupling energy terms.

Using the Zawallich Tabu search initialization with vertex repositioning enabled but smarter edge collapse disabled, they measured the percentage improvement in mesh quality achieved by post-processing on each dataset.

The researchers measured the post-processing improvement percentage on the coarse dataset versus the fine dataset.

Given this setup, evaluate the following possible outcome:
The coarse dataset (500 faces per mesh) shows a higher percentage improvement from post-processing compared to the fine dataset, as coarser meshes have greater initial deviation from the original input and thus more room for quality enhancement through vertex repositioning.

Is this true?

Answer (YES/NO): YES